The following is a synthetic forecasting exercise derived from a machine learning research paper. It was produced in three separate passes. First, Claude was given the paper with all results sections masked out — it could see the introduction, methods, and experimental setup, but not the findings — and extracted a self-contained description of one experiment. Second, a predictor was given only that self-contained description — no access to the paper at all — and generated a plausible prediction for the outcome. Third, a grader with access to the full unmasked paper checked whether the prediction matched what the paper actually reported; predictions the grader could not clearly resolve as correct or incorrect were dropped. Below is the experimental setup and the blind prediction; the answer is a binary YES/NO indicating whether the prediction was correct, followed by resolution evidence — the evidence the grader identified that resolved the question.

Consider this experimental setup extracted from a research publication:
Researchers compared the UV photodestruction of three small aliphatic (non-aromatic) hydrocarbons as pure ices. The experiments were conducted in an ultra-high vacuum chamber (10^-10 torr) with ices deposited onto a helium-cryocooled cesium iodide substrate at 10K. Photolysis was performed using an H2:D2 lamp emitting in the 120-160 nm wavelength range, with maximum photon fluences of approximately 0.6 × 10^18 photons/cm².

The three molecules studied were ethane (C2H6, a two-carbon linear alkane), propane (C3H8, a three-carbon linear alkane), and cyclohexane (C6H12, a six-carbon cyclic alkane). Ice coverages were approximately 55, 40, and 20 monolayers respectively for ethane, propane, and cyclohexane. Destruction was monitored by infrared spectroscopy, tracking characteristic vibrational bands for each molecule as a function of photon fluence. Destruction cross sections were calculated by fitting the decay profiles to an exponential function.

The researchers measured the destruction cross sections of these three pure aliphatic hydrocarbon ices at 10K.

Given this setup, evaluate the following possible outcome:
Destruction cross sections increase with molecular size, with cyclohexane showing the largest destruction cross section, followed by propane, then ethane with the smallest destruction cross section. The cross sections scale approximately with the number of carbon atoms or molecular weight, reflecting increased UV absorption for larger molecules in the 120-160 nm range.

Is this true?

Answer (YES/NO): NO